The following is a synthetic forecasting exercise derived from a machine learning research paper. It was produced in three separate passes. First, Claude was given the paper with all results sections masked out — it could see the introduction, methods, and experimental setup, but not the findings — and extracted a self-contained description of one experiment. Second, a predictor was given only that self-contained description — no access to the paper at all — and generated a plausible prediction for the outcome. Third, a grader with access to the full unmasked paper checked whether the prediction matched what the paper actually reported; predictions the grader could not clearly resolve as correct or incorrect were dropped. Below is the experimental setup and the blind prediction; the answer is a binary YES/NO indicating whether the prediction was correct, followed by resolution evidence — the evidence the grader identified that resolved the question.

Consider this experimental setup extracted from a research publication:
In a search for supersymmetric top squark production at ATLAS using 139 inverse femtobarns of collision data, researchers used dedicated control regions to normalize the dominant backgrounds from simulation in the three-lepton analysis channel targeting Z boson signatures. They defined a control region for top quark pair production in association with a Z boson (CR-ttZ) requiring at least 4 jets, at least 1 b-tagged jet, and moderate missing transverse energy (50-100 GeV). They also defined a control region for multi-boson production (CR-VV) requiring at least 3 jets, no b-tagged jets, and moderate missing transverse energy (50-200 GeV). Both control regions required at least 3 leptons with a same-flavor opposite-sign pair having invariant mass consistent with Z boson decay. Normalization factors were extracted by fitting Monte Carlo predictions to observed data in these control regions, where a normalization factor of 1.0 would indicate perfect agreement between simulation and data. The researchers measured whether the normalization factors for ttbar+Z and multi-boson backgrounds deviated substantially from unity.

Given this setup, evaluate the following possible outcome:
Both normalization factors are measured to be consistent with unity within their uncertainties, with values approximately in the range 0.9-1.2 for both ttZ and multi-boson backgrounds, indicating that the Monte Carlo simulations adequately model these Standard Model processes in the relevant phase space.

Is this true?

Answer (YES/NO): NO